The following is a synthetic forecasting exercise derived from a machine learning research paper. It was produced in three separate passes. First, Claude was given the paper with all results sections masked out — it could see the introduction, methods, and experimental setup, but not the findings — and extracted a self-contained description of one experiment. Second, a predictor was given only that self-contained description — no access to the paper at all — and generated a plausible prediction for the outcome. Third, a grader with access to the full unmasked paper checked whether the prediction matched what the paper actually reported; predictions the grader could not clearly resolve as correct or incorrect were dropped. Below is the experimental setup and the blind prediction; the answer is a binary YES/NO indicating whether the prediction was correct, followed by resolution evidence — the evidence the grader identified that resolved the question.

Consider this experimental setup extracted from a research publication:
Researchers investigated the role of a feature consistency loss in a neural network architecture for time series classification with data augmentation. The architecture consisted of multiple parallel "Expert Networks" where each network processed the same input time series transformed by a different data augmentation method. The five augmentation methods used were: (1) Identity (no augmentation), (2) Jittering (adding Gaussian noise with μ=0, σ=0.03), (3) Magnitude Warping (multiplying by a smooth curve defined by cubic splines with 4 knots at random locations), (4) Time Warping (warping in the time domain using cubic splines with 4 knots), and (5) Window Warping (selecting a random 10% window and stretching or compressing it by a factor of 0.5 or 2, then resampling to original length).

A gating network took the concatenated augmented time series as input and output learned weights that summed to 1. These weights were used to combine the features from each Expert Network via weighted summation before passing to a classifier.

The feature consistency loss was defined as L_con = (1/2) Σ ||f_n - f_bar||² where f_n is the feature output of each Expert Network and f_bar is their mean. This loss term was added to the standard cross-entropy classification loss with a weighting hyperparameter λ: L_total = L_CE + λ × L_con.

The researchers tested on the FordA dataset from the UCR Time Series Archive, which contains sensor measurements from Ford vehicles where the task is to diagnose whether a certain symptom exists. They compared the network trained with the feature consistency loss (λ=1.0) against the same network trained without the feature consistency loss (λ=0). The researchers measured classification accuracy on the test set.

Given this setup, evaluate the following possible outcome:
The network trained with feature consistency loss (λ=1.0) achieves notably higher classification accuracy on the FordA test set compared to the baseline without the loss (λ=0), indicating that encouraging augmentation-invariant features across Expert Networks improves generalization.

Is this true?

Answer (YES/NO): YES